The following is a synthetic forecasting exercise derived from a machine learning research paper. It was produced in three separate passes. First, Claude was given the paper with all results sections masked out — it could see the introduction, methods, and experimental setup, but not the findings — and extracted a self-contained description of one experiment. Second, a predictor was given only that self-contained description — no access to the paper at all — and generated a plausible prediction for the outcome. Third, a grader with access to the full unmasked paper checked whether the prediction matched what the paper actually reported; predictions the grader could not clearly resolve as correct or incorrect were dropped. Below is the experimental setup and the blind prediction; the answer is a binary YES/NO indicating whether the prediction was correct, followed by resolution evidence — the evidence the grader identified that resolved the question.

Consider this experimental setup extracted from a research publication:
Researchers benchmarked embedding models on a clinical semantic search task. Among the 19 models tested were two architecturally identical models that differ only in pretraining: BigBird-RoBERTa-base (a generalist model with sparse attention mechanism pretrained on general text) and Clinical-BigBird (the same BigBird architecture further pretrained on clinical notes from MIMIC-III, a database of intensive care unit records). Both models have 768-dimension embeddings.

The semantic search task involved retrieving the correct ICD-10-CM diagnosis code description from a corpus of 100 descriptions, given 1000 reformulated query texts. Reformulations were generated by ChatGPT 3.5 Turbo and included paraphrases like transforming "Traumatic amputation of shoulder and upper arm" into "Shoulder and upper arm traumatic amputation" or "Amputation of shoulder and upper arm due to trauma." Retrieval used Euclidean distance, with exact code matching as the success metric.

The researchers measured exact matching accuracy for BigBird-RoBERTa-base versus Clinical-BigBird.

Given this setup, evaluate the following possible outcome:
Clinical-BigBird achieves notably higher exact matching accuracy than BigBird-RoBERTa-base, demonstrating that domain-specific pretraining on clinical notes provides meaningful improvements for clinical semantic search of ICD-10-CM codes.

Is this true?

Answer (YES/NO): NO